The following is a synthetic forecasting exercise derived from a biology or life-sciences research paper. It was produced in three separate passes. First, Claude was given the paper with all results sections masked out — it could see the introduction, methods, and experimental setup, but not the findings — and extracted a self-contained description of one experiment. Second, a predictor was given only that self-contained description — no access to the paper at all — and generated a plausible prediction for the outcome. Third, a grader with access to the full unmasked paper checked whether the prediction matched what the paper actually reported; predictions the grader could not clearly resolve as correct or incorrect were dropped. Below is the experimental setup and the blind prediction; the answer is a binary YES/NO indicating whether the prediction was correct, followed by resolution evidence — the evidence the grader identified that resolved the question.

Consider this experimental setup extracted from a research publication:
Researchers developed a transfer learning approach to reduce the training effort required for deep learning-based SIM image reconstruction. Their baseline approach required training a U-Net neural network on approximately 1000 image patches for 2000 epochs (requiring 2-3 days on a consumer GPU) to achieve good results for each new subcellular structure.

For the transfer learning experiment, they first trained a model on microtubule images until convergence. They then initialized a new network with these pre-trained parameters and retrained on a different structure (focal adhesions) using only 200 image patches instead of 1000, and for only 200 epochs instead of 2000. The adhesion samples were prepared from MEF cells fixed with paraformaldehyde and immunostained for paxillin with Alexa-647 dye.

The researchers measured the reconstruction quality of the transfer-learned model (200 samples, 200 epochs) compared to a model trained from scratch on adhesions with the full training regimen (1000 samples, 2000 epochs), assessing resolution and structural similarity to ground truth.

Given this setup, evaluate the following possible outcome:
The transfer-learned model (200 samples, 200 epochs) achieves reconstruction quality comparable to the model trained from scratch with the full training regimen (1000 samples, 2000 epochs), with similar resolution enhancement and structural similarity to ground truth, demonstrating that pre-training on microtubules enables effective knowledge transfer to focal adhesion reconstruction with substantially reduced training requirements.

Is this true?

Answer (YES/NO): YES